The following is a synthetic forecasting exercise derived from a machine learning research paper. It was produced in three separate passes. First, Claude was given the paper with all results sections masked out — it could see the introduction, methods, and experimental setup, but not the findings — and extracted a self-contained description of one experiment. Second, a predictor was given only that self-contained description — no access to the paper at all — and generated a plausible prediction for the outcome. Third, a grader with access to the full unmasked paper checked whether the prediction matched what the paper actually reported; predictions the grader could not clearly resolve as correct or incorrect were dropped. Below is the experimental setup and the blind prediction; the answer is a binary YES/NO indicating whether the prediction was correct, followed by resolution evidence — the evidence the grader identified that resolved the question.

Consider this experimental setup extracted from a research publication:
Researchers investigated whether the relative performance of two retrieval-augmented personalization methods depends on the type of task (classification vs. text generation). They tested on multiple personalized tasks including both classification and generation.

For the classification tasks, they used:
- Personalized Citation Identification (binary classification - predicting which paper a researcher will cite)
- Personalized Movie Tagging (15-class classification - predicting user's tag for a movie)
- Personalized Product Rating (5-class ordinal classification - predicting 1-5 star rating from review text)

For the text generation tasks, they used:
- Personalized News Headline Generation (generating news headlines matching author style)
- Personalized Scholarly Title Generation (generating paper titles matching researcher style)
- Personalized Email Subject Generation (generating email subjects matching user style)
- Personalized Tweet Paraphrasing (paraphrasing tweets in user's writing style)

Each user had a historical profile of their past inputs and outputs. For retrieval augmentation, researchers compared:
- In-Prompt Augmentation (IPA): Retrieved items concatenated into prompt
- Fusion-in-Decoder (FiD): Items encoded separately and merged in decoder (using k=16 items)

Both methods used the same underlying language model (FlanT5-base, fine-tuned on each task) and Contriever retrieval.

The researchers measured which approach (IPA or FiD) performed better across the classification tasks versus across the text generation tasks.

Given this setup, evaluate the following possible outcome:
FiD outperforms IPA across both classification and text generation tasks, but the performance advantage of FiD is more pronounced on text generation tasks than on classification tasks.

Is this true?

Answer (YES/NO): NO